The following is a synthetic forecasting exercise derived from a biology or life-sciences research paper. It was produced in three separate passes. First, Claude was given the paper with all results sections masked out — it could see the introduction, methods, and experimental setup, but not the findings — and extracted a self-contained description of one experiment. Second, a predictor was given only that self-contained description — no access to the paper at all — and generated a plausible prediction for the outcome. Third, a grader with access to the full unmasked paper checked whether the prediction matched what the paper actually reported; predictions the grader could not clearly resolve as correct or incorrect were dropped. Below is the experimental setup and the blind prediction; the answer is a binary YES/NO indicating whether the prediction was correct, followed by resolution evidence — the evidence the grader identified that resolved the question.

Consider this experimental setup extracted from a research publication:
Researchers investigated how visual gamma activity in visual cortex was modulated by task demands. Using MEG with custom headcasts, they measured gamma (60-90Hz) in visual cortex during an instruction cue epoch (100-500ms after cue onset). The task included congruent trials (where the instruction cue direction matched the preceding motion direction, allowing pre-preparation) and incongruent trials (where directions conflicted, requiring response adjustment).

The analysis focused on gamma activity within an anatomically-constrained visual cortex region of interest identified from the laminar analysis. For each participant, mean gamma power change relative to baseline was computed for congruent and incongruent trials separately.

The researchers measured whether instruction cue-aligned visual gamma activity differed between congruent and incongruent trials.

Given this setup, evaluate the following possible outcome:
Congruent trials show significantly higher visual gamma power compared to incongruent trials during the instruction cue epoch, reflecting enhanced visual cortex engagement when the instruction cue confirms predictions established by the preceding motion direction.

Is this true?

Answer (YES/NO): NO